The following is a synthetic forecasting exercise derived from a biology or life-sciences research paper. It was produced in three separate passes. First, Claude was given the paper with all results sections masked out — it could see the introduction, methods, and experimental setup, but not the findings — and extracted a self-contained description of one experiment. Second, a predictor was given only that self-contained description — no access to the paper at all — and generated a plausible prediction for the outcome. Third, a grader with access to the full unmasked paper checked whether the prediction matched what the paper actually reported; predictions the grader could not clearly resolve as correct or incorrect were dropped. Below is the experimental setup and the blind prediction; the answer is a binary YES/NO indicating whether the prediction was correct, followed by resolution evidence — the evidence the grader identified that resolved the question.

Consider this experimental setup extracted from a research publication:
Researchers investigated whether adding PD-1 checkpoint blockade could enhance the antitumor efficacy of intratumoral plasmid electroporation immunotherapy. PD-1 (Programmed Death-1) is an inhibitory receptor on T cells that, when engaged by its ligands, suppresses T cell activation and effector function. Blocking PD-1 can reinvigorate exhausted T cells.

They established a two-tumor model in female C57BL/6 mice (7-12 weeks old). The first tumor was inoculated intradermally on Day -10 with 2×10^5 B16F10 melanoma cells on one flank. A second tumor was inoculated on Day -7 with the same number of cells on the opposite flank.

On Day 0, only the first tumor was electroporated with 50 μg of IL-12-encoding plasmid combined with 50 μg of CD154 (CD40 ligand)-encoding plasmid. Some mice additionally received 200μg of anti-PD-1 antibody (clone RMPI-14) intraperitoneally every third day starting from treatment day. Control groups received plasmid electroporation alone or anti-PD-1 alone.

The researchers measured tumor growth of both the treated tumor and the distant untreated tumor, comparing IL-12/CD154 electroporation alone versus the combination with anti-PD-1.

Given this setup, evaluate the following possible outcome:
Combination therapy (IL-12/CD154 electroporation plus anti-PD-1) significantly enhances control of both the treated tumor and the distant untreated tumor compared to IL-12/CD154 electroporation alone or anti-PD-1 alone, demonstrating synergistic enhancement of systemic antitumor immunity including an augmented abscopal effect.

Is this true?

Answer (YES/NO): NO